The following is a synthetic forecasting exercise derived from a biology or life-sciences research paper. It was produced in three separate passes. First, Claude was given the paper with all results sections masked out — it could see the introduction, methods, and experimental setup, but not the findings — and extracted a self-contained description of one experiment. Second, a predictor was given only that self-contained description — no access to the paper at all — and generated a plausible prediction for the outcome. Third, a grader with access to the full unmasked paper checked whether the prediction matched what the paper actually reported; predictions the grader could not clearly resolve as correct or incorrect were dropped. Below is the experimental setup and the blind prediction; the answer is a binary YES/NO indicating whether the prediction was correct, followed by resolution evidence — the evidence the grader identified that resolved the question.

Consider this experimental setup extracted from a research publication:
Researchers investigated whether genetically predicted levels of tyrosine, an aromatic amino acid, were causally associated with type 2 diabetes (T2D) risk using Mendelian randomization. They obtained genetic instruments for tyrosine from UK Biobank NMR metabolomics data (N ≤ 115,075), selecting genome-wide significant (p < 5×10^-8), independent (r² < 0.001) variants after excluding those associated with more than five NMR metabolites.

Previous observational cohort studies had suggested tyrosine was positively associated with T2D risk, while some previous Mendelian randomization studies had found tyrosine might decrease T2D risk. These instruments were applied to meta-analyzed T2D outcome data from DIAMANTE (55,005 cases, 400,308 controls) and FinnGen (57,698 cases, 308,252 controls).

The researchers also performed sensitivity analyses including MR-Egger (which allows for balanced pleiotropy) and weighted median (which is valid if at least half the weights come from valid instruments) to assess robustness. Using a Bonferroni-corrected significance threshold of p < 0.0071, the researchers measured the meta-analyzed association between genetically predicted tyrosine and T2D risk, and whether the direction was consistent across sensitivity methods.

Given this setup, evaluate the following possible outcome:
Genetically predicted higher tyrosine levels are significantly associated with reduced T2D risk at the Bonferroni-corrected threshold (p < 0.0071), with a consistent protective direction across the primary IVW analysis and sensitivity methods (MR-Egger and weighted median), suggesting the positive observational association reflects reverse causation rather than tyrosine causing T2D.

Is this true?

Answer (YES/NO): NO